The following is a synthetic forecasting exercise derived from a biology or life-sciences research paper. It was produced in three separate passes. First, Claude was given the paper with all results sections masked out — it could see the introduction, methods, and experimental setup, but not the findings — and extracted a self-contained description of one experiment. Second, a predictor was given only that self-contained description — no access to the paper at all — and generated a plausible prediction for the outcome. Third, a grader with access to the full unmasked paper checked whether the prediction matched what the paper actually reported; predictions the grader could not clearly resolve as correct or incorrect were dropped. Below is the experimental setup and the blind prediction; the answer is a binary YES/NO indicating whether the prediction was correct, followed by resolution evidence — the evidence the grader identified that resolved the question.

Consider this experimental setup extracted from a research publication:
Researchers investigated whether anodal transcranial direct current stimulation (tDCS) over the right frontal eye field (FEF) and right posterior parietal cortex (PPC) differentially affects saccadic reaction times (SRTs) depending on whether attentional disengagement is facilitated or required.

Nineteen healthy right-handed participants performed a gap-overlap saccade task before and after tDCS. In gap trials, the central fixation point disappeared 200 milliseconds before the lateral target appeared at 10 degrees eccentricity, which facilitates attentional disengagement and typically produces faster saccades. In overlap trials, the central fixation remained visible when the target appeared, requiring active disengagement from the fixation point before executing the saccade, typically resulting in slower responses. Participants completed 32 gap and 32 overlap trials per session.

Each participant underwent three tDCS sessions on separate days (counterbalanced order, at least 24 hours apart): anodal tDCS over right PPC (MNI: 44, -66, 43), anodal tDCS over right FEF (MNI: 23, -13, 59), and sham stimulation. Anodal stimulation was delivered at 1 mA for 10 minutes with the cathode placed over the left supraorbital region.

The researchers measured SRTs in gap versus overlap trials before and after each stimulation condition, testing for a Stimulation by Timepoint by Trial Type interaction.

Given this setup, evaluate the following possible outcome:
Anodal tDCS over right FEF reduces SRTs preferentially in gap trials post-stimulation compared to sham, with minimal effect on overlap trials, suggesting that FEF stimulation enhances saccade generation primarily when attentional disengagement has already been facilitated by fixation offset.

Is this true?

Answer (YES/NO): NO